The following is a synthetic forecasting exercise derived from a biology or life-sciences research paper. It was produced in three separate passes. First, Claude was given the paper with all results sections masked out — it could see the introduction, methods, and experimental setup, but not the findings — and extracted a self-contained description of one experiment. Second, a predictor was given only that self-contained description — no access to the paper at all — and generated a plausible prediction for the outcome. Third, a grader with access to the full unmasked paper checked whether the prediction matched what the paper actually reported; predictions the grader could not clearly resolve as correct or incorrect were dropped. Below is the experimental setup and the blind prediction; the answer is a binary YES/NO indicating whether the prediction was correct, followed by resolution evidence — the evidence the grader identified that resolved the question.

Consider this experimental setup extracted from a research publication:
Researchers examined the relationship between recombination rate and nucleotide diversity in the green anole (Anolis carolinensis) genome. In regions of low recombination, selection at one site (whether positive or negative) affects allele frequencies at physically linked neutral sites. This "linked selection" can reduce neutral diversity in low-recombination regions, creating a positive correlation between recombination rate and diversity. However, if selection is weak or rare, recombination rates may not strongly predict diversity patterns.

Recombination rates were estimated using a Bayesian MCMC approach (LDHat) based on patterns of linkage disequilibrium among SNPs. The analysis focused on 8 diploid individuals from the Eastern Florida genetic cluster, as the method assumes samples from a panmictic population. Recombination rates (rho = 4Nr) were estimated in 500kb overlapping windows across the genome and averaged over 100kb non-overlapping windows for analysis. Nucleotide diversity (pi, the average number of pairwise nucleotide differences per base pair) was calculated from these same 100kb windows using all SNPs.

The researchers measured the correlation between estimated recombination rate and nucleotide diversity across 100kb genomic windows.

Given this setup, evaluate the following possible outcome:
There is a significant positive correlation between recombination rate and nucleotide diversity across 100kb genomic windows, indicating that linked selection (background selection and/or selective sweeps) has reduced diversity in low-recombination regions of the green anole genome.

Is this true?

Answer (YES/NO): YES